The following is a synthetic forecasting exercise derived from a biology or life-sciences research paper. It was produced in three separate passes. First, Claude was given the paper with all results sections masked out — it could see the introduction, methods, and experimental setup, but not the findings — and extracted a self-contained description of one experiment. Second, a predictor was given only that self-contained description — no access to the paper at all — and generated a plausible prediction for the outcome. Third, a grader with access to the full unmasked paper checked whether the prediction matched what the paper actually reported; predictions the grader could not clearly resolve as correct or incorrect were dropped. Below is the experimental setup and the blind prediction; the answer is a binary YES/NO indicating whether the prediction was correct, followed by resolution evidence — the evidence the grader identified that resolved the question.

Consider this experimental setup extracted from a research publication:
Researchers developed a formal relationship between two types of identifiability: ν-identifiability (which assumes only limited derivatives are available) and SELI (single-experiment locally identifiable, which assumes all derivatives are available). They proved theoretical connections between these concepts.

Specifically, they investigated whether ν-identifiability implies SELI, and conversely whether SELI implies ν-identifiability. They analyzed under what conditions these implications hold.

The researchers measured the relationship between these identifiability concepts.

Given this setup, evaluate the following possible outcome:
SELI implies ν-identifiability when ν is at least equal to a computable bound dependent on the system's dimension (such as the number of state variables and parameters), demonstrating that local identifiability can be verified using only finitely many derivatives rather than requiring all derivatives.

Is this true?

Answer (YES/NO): YES